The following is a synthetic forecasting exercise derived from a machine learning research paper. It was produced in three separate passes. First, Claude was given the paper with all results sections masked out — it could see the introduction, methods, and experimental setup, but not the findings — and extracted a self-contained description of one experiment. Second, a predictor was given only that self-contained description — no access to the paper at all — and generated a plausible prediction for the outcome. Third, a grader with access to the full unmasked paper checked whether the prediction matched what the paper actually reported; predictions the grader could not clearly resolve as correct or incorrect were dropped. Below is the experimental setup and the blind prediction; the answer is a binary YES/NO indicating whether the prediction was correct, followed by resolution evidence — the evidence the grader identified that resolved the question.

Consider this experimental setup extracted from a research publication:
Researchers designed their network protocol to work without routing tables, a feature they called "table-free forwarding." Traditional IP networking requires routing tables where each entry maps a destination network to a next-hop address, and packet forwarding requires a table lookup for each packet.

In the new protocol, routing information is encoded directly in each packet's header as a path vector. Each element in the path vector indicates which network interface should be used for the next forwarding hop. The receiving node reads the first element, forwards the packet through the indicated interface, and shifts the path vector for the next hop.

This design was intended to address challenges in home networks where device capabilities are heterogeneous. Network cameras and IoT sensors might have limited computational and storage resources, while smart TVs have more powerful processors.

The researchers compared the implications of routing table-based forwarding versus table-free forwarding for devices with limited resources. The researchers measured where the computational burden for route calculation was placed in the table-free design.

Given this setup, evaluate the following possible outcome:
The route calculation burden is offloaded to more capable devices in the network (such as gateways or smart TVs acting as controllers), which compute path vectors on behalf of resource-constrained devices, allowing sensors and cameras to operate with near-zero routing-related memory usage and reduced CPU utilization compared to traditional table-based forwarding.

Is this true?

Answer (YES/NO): NO